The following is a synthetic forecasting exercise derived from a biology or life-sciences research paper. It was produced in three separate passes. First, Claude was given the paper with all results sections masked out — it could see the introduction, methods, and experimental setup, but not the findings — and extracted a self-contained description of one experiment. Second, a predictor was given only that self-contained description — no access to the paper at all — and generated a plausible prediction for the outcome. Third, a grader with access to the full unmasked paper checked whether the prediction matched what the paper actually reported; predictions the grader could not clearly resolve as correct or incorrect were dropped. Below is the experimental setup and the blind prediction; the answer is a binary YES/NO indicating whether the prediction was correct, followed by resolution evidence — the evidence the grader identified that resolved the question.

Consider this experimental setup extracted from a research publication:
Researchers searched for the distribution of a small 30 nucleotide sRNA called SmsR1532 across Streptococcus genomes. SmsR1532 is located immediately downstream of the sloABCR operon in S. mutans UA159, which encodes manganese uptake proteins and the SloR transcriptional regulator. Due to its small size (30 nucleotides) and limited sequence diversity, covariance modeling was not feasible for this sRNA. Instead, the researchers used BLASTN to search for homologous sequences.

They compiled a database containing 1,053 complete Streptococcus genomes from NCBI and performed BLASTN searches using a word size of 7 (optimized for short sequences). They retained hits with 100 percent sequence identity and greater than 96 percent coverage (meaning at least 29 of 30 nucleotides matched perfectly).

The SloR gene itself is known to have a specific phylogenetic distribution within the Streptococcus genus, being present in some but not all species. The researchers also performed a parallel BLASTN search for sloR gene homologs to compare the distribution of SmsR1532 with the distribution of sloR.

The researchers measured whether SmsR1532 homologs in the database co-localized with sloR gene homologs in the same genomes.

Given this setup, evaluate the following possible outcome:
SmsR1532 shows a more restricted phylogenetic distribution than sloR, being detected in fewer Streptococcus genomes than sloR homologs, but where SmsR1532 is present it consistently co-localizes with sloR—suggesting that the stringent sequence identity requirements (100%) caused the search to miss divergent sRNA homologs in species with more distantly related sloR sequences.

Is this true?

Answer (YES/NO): YES